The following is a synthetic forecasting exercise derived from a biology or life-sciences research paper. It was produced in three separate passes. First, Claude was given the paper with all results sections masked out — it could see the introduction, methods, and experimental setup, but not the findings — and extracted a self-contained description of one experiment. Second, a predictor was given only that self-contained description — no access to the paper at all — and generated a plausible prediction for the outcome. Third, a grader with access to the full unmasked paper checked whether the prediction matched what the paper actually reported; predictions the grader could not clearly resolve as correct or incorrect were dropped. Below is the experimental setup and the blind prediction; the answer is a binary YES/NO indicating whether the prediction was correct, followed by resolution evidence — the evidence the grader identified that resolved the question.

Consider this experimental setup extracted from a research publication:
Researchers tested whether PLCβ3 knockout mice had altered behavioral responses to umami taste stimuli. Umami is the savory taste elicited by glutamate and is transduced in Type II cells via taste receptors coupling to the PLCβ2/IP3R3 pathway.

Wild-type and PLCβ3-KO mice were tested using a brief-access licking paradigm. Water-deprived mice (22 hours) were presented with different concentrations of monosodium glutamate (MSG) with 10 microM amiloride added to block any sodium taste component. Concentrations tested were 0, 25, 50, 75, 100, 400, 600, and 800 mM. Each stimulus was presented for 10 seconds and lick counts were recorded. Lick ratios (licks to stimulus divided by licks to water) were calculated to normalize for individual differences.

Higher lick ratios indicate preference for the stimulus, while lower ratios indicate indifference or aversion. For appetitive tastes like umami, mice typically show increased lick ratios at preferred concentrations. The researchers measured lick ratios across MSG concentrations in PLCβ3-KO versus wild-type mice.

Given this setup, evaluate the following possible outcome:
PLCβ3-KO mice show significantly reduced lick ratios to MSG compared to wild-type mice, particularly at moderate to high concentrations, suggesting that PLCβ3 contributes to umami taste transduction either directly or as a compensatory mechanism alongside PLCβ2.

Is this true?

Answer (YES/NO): YES